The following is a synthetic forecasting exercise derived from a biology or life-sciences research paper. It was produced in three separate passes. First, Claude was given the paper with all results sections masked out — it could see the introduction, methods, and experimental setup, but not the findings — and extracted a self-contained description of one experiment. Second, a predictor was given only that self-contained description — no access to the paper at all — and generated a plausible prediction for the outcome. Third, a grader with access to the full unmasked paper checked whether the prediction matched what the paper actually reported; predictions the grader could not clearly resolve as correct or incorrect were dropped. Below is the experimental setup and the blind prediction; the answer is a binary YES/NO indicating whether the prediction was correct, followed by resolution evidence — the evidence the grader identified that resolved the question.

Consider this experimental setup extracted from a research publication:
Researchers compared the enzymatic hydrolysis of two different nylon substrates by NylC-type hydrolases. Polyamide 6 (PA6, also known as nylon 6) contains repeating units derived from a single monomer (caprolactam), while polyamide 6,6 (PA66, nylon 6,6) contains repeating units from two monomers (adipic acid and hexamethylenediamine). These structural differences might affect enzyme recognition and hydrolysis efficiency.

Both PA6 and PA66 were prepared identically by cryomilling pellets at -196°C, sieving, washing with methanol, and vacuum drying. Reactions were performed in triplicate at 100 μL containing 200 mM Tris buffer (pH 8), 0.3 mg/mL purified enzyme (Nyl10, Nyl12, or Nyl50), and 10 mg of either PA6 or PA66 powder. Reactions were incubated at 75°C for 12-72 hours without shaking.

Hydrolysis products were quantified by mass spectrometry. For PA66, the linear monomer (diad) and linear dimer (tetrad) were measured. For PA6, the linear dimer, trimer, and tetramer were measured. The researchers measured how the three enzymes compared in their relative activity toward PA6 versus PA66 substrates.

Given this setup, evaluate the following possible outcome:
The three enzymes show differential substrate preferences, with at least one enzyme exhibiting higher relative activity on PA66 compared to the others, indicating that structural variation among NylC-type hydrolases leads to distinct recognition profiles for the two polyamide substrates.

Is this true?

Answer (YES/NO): YES